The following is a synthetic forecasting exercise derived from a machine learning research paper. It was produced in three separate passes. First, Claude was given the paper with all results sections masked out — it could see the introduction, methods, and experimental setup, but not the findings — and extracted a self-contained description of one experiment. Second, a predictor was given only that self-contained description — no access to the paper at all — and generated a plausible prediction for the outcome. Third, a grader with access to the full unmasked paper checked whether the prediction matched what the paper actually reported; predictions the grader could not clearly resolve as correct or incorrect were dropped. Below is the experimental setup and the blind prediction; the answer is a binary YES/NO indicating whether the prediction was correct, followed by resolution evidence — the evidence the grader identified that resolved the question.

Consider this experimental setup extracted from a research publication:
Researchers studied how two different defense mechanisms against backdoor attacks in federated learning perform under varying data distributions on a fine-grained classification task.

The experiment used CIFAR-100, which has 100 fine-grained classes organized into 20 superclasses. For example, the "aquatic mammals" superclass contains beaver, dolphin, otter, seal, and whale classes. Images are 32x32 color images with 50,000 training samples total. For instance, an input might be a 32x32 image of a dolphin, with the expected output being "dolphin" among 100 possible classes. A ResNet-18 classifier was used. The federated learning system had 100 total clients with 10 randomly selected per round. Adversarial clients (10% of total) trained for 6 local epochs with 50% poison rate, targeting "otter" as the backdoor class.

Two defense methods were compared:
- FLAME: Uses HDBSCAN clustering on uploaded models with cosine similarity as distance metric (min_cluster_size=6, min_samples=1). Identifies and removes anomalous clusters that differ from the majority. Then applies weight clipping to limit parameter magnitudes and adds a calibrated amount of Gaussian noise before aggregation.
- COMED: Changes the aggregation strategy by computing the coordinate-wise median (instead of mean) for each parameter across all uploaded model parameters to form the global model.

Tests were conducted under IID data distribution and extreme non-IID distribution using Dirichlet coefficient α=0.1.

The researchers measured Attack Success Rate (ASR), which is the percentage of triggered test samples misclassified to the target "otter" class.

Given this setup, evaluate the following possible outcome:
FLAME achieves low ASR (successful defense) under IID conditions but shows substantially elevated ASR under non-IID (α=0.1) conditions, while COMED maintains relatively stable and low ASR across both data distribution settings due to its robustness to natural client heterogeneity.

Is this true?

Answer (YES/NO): NO